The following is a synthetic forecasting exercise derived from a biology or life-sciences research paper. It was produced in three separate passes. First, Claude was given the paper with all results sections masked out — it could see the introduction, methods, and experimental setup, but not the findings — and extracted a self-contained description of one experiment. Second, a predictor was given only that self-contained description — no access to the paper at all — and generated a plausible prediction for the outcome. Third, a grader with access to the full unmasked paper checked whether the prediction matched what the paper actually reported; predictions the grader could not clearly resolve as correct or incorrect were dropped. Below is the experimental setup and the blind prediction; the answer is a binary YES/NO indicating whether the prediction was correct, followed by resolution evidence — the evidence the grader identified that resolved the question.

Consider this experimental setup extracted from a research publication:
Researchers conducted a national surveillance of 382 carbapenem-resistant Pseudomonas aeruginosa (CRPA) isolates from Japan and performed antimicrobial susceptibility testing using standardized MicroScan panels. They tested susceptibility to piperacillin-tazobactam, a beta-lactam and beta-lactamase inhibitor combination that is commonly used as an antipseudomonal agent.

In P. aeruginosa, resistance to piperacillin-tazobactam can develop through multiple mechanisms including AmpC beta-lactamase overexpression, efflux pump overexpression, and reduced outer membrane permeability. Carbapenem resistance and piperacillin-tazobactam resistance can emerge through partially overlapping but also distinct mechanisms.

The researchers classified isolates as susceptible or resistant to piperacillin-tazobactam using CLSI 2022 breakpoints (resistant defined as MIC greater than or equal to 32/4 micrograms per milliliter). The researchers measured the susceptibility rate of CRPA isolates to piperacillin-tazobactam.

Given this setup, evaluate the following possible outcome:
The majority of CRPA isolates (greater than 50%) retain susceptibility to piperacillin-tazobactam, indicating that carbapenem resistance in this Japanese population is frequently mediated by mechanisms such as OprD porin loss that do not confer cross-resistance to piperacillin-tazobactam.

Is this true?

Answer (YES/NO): YES